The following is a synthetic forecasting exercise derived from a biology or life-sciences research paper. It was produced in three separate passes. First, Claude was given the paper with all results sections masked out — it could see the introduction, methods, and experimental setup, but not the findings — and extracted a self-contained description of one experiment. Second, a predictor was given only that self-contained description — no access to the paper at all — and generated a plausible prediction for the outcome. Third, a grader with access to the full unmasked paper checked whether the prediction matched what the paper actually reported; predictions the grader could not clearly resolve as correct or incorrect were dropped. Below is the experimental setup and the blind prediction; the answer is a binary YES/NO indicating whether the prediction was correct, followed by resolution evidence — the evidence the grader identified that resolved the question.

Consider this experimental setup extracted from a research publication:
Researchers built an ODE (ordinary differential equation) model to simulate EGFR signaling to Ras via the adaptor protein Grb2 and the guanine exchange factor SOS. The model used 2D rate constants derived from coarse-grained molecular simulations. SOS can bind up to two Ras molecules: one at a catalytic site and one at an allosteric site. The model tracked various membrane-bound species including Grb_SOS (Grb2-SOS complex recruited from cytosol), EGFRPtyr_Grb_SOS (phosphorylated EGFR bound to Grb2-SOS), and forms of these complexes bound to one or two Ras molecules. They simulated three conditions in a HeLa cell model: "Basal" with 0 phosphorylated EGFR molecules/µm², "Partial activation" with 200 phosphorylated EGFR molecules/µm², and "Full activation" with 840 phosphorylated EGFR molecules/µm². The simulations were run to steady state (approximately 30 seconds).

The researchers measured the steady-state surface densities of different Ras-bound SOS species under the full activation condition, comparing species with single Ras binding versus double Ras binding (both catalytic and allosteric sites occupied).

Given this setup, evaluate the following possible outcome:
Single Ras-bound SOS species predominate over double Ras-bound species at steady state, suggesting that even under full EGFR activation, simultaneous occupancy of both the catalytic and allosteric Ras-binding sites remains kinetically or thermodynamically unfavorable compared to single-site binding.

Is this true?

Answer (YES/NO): NO